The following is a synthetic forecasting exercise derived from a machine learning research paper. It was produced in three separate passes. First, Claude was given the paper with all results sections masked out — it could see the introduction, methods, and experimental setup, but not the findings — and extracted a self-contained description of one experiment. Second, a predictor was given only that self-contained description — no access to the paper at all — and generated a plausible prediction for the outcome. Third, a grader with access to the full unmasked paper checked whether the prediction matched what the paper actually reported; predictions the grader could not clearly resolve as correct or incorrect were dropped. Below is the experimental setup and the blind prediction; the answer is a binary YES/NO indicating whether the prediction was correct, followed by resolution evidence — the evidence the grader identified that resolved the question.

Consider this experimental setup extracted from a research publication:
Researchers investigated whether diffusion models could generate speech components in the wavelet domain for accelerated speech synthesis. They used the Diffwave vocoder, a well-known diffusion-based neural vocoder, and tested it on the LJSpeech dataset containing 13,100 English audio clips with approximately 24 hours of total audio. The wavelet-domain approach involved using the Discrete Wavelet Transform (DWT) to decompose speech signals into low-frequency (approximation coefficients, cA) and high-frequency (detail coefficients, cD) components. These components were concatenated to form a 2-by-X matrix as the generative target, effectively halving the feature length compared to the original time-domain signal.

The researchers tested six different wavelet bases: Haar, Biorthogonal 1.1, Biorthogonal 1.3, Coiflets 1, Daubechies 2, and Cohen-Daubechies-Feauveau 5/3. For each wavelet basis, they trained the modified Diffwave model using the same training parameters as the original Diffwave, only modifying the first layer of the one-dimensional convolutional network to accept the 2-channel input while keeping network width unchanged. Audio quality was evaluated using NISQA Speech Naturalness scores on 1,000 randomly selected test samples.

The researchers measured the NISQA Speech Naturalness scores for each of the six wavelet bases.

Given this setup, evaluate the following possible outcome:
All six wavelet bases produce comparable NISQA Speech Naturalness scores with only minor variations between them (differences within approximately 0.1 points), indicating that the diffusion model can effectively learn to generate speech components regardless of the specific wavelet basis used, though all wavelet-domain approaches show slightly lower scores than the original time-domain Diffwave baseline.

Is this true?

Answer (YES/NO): NO